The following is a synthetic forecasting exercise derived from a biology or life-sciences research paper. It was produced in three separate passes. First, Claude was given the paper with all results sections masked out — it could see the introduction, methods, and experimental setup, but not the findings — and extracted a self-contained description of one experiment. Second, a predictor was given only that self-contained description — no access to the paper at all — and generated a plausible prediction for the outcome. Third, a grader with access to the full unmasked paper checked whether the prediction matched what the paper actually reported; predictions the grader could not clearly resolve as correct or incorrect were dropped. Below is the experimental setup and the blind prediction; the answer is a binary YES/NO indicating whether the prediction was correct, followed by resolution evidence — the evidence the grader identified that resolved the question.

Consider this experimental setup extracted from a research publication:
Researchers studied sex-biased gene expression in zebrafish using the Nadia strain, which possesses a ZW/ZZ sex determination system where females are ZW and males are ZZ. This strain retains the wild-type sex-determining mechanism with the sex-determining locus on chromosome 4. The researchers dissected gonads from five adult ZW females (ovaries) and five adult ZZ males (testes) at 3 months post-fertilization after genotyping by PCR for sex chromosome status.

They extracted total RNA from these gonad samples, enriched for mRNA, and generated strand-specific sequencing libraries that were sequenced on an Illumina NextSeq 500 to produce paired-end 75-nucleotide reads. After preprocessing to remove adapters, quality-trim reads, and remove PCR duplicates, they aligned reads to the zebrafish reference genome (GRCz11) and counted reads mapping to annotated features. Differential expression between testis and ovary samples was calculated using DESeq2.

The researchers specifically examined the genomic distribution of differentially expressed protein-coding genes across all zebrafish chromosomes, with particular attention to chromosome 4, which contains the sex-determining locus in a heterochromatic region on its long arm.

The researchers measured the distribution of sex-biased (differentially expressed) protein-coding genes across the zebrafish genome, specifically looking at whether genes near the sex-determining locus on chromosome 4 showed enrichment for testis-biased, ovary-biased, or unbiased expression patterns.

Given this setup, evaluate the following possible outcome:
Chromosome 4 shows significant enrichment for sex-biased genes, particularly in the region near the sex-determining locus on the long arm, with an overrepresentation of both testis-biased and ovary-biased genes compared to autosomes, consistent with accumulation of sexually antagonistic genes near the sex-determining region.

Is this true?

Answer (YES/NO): NO